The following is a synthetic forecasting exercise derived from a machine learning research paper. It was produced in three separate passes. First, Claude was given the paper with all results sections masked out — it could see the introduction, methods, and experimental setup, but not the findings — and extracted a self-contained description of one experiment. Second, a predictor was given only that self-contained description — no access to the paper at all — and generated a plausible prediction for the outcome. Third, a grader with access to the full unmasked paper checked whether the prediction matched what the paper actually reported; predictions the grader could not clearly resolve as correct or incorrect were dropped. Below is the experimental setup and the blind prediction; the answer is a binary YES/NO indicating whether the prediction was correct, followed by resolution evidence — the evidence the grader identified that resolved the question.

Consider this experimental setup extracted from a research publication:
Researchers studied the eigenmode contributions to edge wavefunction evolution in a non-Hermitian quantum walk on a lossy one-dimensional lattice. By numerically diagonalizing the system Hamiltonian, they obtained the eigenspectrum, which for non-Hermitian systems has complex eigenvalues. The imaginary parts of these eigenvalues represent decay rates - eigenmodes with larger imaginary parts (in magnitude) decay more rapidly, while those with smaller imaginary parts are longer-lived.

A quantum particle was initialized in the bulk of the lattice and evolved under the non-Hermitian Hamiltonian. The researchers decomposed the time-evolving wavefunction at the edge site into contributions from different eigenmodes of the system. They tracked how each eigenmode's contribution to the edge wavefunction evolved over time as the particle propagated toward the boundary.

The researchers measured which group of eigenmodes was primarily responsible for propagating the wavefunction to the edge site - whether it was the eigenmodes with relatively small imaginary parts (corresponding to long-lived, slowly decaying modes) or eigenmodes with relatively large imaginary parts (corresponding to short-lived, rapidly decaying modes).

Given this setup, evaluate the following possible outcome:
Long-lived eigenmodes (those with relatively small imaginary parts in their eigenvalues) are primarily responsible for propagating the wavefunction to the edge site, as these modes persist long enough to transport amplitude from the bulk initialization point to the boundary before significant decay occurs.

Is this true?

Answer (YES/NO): YES